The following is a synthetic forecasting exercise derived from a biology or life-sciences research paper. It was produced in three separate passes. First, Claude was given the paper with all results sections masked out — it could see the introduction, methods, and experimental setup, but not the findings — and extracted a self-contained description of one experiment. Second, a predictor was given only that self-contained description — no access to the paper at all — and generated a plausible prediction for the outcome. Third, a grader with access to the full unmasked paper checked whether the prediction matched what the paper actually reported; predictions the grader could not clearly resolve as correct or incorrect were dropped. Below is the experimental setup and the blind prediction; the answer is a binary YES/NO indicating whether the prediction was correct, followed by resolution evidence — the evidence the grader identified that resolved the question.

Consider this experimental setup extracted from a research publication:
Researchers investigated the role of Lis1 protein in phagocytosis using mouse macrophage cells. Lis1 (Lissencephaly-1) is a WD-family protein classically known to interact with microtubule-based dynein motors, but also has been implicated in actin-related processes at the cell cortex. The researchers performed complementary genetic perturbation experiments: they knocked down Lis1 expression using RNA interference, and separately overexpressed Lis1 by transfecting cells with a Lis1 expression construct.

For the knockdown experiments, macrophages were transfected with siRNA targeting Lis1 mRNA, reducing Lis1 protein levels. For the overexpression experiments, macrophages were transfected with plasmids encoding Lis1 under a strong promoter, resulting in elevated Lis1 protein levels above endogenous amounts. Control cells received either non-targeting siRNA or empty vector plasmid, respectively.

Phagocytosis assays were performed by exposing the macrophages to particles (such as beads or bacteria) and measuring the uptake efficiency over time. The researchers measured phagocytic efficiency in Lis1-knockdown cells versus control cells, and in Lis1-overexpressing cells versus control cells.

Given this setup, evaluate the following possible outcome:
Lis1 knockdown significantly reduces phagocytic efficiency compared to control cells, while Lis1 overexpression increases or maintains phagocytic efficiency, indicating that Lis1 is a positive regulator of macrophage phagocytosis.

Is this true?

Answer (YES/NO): NO